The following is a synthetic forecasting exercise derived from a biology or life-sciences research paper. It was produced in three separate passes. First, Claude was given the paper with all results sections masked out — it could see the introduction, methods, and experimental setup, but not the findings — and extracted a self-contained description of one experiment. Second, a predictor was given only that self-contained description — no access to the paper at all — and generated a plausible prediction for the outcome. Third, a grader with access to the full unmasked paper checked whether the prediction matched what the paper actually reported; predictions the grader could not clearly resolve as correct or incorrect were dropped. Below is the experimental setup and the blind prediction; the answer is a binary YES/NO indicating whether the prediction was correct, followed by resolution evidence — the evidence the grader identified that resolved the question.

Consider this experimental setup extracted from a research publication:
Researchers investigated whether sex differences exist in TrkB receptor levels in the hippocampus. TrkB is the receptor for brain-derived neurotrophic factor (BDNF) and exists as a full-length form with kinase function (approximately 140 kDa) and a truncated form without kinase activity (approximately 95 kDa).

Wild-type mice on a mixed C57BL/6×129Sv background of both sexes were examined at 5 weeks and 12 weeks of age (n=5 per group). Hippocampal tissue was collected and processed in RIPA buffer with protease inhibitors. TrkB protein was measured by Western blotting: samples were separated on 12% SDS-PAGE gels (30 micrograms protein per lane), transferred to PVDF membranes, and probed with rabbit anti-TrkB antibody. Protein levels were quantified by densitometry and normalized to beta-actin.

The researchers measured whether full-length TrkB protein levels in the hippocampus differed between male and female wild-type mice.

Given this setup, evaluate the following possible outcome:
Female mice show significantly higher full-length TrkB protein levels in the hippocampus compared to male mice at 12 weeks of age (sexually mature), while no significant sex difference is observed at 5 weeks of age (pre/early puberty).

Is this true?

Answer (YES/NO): NO